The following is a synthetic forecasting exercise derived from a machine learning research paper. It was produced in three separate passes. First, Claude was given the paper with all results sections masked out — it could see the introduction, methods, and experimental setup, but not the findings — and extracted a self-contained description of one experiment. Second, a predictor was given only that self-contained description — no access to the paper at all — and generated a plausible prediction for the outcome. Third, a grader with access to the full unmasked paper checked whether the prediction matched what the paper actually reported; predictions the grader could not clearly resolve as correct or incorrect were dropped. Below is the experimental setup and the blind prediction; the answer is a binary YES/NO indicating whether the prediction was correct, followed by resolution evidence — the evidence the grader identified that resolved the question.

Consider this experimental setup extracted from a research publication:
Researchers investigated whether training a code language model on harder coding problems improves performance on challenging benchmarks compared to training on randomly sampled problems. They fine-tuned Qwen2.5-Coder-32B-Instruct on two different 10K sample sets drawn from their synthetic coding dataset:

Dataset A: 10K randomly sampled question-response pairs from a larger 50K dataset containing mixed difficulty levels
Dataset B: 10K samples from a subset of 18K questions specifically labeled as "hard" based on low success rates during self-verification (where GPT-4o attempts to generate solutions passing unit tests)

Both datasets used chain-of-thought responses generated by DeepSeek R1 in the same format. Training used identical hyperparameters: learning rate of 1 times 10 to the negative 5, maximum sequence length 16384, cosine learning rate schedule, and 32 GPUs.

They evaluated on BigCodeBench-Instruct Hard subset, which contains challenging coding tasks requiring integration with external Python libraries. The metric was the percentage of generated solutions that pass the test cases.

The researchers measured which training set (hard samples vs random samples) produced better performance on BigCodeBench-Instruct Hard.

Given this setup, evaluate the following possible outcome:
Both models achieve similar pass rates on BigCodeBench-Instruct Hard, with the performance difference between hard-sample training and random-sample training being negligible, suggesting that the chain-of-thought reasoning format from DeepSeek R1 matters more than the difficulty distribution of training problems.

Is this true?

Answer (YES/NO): NO